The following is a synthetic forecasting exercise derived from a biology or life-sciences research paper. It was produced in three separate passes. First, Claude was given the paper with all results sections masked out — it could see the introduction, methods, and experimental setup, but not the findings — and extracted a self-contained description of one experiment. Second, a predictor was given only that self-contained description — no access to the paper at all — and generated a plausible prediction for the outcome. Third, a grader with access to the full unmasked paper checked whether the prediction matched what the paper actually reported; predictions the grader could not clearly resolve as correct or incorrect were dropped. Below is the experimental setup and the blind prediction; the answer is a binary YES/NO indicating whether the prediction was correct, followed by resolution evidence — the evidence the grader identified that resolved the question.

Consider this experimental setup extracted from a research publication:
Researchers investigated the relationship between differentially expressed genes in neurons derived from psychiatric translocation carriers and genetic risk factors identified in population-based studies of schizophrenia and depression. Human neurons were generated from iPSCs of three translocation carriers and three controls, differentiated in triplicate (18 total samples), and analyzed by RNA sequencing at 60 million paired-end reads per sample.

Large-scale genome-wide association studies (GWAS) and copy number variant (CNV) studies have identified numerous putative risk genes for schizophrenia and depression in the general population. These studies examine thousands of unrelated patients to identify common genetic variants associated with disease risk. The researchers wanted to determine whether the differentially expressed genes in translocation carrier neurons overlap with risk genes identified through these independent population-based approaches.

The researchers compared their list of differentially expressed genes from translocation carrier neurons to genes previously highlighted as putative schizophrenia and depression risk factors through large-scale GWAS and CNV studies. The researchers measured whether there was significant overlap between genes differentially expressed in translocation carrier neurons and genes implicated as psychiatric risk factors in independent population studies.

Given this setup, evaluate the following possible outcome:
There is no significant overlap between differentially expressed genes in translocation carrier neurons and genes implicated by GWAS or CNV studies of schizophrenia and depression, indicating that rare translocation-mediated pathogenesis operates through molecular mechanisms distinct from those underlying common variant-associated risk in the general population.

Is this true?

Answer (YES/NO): NO